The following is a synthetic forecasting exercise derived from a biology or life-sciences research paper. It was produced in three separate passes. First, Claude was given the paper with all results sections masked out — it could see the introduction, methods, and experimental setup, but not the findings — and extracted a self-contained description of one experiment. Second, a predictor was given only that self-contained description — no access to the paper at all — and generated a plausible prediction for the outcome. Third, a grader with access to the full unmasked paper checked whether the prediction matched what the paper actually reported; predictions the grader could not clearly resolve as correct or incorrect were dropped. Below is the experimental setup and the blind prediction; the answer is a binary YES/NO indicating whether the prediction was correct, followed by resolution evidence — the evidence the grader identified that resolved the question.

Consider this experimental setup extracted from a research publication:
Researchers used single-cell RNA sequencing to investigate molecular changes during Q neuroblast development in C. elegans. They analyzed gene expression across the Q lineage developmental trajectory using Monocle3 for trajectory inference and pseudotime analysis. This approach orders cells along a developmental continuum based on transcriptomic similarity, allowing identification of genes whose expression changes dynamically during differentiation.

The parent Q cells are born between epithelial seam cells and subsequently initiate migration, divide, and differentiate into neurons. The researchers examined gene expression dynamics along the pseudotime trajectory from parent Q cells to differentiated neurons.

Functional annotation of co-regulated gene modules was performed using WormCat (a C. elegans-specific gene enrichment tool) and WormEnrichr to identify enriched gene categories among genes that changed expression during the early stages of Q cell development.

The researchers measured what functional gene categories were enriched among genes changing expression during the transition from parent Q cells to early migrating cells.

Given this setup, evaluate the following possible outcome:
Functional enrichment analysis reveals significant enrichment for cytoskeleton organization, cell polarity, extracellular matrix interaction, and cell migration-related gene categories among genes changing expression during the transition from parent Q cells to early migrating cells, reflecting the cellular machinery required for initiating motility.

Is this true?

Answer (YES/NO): NO